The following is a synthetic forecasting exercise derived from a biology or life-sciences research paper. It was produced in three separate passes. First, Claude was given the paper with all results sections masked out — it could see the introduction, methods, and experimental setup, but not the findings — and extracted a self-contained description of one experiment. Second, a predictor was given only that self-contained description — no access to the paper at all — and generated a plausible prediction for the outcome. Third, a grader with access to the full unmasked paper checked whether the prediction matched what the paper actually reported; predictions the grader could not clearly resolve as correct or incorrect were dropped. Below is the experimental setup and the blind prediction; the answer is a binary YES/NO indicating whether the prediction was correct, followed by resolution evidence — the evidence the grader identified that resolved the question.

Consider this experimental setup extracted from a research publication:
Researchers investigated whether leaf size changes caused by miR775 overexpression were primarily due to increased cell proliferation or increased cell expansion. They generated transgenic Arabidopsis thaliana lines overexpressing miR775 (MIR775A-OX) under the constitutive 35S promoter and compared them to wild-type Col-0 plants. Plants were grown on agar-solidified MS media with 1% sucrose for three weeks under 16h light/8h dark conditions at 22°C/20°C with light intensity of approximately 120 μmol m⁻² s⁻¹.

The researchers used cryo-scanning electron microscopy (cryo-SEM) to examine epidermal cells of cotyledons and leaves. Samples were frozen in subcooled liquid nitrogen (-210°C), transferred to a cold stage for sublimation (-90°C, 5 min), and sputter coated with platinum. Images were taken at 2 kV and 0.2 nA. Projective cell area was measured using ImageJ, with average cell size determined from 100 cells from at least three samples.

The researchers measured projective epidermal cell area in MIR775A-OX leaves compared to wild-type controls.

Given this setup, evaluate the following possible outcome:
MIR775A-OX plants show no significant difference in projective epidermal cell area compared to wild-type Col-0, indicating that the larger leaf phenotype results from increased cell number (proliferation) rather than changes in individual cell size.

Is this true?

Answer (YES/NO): NO